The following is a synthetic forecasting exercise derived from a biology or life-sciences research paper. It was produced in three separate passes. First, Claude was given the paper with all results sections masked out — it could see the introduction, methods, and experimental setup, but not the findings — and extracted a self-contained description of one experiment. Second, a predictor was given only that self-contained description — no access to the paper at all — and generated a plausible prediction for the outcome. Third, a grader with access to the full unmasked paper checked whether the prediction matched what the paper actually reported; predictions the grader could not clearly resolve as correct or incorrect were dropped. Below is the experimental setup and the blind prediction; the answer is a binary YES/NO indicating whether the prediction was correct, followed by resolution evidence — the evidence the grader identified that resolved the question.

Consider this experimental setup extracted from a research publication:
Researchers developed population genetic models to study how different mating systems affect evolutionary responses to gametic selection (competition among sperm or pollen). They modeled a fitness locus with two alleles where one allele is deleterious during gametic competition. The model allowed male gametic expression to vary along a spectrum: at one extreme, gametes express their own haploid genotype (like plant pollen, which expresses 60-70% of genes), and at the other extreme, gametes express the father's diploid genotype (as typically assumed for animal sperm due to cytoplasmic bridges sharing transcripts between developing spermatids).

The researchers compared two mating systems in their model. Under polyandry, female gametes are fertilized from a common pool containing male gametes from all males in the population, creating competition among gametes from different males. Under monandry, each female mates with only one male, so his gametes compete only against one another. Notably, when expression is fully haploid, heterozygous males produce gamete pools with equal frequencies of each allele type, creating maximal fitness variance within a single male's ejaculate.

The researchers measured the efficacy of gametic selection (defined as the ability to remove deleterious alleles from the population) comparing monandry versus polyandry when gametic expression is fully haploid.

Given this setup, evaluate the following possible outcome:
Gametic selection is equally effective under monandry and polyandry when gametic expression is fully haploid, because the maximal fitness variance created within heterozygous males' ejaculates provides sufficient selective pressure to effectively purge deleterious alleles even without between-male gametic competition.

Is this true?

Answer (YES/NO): NO